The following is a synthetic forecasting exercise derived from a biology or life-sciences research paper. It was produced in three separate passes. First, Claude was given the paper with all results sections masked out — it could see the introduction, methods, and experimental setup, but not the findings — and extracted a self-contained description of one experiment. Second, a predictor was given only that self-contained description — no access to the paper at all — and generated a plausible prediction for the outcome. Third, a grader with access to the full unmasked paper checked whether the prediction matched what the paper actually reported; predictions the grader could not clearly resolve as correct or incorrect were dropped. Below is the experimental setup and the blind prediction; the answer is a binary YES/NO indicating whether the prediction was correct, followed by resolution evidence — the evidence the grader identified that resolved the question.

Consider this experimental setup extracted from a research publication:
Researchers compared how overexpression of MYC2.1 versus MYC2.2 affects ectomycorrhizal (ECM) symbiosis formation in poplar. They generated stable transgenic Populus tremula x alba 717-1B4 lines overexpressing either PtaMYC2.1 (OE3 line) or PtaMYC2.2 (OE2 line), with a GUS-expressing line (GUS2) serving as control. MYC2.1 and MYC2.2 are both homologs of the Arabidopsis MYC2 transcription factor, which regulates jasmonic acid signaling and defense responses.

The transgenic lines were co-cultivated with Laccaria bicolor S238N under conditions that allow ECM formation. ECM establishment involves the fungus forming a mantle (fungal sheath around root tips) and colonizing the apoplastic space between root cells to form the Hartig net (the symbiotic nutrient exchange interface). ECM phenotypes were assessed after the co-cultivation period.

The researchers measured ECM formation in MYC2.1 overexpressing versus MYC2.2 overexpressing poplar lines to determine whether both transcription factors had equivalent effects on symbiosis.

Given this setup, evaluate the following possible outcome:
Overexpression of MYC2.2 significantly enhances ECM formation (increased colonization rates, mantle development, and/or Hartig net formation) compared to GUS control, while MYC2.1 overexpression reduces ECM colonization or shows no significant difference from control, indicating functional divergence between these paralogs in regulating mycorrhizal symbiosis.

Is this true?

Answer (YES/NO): NO